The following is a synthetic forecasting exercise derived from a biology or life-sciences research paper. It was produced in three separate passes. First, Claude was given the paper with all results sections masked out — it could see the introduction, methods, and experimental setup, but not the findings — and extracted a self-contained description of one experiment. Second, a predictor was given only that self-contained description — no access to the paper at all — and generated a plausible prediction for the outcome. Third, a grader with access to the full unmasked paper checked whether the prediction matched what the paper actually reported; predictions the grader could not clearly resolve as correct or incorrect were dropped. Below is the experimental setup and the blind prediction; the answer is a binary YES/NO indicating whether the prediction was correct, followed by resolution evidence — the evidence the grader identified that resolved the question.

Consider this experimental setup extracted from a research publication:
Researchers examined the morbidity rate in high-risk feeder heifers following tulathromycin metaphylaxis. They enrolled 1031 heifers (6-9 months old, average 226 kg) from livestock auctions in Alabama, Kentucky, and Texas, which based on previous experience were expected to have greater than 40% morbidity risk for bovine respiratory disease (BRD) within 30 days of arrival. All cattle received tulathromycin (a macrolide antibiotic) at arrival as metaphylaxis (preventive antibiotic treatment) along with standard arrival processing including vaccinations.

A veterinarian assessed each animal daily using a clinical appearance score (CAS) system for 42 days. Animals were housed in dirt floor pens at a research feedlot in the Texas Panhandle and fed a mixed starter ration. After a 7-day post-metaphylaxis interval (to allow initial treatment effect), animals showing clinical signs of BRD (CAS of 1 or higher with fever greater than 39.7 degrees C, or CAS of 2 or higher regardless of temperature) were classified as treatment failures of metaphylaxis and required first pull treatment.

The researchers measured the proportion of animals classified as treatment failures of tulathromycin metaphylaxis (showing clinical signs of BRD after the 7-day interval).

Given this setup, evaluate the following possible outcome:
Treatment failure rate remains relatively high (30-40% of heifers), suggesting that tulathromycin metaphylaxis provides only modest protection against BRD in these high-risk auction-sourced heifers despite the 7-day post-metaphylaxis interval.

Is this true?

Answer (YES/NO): YES